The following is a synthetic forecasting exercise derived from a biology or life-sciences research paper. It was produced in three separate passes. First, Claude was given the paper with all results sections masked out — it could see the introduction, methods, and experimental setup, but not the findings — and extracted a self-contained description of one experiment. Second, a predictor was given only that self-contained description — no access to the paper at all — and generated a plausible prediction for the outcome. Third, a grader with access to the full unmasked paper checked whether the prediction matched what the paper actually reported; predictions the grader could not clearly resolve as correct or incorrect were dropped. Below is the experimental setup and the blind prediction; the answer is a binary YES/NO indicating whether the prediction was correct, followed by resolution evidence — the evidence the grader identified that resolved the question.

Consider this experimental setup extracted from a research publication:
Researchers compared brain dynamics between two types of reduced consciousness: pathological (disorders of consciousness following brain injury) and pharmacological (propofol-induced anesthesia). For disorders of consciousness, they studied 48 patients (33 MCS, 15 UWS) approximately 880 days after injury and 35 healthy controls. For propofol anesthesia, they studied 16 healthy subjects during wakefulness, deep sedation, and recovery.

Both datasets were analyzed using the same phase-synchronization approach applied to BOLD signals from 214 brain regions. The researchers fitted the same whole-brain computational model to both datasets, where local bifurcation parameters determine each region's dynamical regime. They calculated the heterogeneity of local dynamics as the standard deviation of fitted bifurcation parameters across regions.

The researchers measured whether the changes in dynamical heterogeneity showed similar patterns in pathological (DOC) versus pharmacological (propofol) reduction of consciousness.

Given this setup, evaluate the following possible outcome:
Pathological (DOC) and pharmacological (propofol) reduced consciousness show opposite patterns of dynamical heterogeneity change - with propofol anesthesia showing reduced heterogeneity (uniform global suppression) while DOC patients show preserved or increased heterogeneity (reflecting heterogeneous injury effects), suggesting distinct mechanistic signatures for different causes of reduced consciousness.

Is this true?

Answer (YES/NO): NO